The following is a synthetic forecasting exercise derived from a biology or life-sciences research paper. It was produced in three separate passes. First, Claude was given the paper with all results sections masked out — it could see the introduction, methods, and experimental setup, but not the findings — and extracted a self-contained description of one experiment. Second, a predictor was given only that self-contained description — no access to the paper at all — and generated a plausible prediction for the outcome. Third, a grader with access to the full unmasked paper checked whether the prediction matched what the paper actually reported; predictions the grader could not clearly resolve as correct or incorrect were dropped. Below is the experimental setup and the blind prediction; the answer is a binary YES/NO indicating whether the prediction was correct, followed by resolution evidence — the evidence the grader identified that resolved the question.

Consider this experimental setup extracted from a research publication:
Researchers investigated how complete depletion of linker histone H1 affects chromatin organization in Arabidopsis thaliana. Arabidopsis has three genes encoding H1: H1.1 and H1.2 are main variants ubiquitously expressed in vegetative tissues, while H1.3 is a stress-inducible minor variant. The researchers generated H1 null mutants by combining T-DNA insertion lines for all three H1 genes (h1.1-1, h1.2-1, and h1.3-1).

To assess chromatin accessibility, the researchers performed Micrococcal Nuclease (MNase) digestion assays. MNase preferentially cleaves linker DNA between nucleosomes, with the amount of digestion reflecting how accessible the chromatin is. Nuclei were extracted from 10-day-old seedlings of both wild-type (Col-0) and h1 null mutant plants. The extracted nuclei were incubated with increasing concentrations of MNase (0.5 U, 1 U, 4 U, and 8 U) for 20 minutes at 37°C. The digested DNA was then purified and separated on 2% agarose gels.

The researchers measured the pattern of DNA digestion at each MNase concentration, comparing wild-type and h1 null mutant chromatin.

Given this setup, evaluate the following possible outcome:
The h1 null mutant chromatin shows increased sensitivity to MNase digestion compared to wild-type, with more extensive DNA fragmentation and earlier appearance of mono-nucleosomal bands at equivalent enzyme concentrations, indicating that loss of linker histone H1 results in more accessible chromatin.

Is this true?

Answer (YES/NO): NO